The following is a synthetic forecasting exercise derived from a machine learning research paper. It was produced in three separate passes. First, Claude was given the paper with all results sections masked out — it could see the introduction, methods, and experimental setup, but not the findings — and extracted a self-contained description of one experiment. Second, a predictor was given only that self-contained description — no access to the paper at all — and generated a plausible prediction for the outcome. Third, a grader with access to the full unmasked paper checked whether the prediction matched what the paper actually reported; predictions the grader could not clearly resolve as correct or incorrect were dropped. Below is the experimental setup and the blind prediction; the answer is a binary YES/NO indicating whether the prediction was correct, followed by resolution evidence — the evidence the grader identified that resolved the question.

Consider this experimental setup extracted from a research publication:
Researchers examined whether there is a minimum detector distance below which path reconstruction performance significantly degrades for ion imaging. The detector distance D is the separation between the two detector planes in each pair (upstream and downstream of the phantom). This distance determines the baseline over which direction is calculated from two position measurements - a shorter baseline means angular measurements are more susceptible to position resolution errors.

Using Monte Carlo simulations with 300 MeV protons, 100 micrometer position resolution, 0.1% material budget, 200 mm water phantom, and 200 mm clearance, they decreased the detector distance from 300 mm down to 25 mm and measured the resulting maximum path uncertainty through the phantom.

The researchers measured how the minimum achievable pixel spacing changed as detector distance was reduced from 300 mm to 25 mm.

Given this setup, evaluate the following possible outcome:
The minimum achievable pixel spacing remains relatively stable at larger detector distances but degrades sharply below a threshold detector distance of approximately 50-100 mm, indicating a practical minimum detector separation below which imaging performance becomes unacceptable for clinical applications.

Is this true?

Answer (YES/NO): NO